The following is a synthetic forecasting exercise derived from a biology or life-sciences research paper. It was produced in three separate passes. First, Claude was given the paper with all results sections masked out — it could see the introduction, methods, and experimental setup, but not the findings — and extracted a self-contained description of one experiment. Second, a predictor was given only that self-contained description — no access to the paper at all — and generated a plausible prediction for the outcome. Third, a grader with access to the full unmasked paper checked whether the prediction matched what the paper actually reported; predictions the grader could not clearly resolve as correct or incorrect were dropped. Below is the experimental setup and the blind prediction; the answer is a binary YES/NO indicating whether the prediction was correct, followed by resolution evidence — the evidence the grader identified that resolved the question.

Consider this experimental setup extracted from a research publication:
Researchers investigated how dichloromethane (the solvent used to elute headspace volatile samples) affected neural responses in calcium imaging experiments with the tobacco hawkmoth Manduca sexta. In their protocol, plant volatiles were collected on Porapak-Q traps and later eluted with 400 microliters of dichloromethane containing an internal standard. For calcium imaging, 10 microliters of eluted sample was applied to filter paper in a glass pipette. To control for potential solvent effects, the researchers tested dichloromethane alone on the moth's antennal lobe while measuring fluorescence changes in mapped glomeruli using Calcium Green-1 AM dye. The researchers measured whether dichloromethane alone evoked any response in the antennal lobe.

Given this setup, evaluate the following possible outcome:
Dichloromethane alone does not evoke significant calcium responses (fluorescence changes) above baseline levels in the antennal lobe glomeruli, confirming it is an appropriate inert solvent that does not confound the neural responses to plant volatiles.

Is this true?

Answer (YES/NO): NO